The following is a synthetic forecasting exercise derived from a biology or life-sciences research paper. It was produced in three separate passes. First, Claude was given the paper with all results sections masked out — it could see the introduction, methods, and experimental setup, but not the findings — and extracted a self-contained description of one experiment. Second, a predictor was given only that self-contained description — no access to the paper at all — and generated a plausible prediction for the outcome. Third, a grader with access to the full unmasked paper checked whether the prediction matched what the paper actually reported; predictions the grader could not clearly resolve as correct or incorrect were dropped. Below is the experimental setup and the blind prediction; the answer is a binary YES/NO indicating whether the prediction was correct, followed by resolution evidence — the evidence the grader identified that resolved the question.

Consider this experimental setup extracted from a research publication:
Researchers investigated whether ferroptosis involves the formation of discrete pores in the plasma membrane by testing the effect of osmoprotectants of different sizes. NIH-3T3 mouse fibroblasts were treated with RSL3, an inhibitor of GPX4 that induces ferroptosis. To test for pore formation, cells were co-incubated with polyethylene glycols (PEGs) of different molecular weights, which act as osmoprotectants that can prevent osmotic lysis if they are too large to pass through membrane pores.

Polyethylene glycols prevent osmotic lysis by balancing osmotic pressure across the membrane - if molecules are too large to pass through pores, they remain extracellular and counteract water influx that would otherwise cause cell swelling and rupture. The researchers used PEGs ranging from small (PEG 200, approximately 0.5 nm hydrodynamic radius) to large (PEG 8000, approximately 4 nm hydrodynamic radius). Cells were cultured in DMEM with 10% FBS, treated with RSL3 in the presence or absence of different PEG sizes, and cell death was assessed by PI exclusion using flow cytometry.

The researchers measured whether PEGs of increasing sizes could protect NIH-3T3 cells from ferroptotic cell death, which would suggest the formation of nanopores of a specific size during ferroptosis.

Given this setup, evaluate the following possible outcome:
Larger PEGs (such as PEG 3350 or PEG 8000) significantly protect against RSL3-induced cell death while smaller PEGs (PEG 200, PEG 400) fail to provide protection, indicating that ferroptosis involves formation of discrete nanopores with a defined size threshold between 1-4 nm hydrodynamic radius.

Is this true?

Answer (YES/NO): YES